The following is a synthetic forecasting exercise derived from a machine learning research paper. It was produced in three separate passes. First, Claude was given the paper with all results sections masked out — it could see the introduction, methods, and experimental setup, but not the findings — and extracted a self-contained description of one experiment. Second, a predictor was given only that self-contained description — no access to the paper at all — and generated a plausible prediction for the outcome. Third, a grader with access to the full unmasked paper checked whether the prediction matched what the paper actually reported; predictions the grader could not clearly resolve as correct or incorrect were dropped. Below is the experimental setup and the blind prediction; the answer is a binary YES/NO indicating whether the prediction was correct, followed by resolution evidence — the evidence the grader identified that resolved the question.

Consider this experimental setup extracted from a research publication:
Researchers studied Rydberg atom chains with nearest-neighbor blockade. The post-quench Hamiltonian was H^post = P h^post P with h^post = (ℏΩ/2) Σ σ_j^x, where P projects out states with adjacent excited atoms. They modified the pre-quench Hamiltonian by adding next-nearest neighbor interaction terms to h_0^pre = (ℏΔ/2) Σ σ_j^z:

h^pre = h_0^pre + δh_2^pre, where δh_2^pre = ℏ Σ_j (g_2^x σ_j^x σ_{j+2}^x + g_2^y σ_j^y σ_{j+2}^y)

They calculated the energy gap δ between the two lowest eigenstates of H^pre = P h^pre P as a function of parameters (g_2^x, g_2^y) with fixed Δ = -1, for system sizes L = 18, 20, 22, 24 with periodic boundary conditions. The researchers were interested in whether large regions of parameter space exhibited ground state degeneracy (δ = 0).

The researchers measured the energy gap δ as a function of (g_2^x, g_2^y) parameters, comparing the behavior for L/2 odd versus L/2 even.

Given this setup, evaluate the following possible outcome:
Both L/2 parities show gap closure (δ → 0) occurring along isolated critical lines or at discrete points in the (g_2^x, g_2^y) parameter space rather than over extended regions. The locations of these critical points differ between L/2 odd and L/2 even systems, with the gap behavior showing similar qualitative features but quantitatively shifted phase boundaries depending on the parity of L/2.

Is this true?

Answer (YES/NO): NO